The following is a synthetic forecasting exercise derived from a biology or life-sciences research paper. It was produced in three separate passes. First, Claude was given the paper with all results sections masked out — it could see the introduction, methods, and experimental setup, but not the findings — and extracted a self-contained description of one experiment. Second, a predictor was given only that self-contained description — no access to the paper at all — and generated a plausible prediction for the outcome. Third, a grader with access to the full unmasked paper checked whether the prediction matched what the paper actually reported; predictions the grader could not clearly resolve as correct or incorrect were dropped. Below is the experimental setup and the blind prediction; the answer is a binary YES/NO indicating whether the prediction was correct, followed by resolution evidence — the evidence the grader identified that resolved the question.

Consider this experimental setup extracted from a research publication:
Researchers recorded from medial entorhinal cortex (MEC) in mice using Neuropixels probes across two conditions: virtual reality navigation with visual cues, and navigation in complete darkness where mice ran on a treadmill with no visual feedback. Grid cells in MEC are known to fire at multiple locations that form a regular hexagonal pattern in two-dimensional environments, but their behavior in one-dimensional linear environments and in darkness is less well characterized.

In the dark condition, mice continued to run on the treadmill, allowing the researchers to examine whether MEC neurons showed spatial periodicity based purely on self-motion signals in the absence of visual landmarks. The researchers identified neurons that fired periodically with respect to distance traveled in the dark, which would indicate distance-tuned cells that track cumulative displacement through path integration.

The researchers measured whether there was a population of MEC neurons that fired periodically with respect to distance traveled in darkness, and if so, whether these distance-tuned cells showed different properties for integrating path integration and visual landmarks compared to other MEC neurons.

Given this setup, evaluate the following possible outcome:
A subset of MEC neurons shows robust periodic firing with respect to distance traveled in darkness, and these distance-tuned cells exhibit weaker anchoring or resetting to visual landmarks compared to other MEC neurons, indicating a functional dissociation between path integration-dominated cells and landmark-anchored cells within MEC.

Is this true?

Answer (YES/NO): YES